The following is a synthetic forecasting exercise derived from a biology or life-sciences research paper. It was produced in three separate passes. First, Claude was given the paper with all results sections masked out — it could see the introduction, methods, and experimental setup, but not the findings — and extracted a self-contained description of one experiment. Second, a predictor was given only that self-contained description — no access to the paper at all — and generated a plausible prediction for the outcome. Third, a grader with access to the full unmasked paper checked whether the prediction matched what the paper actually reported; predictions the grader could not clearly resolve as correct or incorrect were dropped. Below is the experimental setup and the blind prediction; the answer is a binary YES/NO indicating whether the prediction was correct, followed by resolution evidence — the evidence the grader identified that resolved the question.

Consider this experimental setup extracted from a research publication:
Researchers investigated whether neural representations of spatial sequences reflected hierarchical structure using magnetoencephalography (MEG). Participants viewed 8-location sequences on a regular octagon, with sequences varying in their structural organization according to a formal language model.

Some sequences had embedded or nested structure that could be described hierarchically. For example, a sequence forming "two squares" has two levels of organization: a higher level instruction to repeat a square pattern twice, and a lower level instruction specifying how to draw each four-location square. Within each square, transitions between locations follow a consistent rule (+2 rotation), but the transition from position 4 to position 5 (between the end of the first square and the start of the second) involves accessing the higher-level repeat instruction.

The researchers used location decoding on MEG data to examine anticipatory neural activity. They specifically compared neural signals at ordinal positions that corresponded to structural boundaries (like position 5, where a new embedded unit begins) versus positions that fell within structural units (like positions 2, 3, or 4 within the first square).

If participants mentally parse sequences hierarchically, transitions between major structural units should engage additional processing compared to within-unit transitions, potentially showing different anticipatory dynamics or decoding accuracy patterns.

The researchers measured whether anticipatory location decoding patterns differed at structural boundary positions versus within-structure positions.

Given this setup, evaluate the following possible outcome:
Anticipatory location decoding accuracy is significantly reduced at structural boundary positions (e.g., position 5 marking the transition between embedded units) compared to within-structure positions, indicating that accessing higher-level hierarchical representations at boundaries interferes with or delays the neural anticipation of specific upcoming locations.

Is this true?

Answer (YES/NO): NO